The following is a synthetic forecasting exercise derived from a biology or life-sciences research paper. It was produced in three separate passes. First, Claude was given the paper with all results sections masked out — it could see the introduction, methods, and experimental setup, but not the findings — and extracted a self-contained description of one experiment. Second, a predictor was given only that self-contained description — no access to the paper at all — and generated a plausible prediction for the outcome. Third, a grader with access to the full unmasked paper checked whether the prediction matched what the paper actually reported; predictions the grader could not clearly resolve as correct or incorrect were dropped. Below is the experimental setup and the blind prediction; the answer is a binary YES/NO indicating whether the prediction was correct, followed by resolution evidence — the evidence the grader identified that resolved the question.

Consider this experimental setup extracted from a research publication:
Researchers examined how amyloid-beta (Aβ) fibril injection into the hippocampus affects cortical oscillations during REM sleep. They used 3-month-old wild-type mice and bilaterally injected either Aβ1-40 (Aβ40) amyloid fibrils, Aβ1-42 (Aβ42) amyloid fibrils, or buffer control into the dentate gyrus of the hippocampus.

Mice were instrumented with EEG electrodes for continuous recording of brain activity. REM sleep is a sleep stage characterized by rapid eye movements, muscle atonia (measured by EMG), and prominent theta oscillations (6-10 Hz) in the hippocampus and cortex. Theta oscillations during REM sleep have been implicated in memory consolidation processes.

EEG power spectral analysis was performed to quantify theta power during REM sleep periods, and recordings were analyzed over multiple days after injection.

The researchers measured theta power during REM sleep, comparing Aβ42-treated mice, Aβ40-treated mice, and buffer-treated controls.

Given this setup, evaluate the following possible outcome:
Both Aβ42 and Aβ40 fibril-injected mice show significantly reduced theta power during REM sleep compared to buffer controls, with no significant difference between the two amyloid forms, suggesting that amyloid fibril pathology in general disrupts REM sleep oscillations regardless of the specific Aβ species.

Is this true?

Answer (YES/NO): NO